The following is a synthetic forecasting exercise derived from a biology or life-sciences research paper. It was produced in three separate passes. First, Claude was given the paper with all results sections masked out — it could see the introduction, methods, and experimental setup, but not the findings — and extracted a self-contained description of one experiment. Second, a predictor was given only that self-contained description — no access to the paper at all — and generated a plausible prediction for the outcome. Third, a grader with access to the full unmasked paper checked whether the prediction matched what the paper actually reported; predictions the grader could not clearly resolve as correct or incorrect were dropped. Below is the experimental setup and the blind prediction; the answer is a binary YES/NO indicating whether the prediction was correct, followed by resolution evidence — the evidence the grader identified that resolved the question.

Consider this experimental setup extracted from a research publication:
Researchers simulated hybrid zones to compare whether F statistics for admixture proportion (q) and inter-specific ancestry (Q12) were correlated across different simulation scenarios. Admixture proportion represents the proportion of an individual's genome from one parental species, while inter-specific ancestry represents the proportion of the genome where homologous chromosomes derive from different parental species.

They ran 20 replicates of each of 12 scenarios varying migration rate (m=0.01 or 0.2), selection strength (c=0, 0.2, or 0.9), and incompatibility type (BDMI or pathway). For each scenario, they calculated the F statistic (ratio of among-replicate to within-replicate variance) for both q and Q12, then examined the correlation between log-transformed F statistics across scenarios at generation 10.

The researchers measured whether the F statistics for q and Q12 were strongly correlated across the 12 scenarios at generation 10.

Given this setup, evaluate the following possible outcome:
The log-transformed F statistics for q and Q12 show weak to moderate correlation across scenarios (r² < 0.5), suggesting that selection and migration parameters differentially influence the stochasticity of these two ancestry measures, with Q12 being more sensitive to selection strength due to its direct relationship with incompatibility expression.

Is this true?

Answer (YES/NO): NO